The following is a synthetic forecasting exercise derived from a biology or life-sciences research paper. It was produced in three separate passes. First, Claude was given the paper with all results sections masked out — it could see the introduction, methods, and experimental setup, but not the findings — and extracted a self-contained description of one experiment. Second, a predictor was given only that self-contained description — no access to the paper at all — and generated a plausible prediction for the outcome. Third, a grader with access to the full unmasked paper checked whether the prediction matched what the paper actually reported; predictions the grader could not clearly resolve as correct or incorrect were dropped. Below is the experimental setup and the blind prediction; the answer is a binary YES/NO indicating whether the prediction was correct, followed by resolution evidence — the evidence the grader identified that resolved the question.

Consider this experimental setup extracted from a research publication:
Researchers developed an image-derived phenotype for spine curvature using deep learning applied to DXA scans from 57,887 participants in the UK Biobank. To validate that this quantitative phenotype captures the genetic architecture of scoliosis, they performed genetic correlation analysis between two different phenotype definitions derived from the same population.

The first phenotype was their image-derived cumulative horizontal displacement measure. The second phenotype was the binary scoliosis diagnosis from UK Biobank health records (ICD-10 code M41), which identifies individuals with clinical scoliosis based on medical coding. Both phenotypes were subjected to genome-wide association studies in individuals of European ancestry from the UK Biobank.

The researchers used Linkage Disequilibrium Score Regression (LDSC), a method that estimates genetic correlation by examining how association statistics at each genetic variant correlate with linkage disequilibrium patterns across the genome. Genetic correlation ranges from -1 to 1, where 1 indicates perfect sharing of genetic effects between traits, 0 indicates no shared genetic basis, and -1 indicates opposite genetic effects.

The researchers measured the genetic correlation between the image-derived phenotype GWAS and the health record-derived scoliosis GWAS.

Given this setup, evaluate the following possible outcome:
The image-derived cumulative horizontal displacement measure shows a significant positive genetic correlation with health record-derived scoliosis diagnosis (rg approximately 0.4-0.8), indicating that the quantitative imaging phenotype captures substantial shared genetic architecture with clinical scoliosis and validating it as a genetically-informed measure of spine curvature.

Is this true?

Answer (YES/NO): YES